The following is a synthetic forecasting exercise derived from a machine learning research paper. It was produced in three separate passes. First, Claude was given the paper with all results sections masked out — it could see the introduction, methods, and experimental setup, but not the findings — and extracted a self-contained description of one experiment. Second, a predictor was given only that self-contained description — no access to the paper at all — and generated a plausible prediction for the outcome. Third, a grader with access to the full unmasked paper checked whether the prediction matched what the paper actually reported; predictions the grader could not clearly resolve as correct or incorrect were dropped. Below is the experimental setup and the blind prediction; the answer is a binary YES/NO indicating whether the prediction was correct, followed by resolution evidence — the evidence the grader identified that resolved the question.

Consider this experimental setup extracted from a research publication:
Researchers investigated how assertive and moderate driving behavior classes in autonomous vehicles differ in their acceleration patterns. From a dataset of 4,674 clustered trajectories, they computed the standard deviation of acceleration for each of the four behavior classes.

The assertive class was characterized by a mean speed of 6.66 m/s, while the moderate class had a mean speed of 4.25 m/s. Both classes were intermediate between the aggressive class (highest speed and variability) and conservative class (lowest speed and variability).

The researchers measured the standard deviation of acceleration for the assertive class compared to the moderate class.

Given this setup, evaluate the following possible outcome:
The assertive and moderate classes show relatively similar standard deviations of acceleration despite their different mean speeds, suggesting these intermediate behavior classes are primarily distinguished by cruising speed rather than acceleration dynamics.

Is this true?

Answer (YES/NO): NO